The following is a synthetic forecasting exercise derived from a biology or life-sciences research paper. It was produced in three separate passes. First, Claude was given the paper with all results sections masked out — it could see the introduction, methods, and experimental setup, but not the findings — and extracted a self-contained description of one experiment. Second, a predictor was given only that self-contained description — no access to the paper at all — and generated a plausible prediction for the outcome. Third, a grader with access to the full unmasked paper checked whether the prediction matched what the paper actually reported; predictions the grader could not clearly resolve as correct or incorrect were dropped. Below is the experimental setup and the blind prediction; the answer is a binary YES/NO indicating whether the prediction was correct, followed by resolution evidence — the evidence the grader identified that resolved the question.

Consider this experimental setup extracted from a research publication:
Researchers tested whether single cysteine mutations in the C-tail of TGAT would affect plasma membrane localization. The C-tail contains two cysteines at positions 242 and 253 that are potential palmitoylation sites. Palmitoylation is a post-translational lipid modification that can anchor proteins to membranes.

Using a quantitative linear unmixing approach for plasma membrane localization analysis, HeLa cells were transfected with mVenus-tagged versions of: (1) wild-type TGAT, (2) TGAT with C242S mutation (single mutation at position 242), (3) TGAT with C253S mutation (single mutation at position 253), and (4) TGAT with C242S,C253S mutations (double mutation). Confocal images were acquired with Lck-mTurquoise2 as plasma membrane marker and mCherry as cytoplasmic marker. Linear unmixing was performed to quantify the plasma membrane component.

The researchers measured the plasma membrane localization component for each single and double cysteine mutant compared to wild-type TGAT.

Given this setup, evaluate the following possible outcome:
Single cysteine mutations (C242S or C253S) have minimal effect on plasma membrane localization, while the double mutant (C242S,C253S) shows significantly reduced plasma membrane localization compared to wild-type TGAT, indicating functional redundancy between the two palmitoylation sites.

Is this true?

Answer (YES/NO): YES